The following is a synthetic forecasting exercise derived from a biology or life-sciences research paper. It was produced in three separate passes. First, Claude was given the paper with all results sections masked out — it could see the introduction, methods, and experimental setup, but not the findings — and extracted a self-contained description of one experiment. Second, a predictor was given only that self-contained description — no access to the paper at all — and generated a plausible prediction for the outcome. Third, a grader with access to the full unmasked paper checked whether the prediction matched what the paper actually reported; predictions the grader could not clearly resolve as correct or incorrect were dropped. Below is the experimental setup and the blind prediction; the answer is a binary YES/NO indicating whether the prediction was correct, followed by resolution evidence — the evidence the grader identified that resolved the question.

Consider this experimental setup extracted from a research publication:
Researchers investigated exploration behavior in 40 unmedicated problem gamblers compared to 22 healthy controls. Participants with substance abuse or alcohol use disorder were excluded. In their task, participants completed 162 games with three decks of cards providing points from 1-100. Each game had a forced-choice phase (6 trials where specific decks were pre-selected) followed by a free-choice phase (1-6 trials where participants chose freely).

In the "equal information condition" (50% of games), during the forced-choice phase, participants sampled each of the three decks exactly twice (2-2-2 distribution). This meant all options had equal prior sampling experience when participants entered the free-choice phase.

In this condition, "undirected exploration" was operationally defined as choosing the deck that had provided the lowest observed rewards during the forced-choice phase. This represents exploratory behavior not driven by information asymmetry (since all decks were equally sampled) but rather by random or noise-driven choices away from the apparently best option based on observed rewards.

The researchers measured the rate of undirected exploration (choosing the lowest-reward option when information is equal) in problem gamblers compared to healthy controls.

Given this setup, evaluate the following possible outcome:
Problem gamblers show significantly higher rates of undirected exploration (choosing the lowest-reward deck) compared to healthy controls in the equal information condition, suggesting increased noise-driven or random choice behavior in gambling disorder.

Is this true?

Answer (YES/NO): NO